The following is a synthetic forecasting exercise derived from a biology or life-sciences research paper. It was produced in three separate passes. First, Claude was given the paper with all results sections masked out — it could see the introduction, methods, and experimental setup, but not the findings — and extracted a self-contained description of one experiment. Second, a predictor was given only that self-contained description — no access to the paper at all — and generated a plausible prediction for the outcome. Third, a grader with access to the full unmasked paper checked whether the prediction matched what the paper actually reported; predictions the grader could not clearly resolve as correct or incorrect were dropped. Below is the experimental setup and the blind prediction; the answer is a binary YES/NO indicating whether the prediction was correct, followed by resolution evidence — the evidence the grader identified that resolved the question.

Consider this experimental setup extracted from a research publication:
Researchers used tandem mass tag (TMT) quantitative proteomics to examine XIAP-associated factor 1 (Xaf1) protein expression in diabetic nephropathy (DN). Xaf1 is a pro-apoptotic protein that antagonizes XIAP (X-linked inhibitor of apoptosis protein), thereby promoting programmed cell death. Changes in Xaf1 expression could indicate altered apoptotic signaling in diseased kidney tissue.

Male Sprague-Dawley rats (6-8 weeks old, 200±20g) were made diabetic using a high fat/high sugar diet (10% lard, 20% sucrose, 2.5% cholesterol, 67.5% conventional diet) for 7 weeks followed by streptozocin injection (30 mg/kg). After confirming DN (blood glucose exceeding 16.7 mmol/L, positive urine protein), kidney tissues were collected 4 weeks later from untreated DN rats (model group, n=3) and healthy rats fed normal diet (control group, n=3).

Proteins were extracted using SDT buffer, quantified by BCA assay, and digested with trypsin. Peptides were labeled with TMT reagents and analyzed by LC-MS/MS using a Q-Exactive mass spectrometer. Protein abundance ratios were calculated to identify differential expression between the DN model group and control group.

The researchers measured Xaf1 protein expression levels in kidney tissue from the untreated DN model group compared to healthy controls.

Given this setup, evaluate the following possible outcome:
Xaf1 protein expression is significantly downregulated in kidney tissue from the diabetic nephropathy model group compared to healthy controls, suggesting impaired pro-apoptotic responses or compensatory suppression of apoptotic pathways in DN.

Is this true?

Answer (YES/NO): YES